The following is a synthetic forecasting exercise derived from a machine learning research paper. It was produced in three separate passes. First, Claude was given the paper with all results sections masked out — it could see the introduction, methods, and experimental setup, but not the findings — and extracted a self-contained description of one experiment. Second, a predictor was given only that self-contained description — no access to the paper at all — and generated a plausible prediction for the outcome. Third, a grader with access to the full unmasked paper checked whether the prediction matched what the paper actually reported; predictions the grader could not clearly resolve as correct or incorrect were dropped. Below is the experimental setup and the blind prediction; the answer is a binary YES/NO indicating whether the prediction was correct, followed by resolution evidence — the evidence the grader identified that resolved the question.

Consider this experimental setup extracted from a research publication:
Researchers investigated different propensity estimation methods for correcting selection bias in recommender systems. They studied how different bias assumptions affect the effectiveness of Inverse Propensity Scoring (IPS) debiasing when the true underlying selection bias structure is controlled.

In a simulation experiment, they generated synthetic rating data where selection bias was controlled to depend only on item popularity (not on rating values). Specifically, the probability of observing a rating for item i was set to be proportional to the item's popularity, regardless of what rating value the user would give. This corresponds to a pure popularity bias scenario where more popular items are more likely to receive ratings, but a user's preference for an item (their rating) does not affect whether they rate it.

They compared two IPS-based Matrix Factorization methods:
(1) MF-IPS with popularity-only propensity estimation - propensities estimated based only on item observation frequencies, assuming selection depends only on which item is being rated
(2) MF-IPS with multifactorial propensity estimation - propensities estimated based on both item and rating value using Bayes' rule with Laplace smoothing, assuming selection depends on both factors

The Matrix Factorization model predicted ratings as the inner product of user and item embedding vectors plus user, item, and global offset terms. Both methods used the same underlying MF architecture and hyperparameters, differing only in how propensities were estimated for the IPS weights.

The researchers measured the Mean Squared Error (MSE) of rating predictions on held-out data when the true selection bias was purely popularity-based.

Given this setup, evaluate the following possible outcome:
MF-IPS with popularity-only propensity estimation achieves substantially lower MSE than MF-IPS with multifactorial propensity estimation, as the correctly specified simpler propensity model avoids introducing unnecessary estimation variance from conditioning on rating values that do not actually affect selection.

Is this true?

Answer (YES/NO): NO